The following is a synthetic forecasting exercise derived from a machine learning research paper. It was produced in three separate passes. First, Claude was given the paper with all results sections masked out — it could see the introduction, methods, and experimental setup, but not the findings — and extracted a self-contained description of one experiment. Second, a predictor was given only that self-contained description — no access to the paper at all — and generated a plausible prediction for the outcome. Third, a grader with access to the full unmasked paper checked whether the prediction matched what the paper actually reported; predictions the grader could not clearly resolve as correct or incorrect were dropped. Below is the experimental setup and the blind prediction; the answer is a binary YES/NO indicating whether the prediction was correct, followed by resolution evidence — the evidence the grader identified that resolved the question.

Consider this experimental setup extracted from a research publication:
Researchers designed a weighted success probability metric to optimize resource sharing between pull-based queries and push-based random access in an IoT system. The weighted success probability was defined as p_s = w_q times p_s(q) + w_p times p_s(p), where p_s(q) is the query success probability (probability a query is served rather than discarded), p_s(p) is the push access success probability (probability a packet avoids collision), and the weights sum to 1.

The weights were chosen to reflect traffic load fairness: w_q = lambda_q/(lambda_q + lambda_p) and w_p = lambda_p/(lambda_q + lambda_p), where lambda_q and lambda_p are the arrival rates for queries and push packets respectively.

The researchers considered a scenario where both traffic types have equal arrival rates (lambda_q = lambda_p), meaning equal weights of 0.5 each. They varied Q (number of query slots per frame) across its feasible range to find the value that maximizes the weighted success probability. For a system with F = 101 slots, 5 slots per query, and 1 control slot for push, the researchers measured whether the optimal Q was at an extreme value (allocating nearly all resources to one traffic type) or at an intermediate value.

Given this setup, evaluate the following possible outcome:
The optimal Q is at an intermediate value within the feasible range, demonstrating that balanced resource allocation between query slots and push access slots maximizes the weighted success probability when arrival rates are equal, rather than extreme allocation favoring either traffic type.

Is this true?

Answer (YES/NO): YES